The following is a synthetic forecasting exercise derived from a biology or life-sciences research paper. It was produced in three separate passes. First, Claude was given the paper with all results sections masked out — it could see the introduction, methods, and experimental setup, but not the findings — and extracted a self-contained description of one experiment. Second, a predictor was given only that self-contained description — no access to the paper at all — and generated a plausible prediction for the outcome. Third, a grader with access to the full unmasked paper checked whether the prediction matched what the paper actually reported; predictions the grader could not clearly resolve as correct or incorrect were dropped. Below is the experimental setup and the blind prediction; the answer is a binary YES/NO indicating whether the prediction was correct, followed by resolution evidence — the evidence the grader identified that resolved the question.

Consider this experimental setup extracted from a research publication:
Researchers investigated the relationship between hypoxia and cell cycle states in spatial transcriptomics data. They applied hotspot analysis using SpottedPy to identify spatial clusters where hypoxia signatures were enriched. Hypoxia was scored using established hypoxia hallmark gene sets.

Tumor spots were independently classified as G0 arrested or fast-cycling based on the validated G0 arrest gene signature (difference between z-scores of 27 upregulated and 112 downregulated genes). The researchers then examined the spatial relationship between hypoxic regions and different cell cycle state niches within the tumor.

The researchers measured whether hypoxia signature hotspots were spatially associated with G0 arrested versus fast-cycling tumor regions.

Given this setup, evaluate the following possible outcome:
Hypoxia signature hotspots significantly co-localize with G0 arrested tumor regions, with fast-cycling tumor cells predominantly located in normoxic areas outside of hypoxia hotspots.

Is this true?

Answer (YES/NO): YES